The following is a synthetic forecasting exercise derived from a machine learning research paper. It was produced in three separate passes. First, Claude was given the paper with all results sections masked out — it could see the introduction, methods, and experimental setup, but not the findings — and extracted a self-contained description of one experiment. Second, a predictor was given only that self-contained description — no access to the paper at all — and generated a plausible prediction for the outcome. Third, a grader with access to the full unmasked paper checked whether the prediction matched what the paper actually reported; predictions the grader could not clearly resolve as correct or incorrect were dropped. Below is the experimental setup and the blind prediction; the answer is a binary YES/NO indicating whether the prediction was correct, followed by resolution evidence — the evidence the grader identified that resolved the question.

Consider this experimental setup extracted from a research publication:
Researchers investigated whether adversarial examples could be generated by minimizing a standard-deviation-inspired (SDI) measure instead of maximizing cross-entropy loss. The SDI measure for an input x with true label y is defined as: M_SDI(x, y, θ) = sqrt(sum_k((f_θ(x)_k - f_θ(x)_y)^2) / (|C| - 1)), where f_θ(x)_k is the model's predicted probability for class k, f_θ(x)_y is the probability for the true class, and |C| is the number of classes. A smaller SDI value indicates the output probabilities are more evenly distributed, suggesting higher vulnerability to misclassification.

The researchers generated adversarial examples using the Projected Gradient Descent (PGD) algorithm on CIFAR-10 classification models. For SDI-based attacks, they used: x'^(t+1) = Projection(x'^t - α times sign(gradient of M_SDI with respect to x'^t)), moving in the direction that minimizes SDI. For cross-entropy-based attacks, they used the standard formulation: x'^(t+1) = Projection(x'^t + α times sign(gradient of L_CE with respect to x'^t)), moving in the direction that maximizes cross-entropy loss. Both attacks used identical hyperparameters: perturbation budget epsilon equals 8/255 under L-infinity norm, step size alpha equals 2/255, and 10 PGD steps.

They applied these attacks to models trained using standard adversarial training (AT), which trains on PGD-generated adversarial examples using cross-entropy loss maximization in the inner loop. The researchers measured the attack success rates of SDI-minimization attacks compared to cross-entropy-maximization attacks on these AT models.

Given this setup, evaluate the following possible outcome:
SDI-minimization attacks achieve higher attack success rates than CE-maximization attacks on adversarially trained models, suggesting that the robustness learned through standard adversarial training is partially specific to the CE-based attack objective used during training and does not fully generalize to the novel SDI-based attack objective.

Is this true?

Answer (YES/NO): NO